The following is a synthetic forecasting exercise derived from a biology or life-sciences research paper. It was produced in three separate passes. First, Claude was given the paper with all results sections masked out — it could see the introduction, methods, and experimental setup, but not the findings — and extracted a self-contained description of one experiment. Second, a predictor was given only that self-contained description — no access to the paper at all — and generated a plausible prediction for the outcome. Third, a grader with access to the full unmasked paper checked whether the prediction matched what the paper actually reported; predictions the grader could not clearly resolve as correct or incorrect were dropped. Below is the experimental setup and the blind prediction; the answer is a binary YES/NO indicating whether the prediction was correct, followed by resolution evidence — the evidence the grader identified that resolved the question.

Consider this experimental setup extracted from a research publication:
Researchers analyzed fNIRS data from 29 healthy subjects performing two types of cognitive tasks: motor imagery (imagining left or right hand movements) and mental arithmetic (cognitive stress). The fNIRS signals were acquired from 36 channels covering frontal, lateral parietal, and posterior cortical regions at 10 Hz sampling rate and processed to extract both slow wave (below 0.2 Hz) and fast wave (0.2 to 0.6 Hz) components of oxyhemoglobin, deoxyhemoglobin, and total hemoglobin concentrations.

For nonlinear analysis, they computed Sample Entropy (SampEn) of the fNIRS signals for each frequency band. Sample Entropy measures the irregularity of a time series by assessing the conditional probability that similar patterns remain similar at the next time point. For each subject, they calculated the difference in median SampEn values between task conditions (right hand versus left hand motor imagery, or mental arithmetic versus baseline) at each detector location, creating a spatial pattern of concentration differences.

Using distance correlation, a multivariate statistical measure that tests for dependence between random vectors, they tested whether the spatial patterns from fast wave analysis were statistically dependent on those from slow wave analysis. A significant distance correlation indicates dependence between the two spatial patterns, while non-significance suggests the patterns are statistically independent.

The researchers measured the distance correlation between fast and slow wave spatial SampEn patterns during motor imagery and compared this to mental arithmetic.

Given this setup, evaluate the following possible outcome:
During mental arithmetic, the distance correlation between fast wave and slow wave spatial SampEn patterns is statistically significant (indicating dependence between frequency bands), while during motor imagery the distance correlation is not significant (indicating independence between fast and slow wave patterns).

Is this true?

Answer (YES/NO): NO